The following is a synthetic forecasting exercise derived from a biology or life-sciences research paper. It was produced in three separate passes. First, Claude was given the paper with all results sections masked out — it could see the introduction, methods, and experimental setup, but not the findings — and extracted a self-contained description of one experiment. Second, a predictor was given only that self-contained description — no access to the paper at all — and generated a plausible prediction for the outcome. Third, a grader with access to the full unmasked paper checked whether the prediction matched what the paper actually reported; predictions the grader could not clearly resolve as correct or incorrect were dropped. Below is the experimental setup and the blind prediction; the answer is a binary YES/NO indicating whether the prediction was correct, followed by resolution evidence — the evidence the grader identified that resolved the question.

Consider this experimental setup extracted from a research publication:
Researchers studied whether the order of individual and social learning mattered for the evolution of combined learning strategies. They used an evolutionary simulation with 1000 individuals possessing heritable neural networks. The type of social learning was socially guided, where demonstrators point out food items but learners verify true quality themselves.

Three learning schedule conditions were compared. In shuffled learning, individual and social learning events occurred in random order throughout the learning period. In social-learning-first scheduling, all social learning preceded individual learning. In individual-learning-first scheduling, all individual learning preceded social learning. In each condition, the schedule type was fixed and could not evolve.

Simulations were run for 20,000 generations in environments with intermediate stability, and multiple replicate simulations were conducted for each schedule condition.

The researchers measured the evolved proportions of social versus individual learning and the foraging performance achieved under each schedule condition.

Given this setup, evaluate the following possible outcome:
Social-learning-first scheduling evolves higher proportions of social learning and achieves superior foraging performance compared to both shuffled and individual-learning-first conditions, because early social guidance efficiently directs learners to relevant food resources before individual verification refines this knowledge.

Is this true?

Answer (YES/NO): NO